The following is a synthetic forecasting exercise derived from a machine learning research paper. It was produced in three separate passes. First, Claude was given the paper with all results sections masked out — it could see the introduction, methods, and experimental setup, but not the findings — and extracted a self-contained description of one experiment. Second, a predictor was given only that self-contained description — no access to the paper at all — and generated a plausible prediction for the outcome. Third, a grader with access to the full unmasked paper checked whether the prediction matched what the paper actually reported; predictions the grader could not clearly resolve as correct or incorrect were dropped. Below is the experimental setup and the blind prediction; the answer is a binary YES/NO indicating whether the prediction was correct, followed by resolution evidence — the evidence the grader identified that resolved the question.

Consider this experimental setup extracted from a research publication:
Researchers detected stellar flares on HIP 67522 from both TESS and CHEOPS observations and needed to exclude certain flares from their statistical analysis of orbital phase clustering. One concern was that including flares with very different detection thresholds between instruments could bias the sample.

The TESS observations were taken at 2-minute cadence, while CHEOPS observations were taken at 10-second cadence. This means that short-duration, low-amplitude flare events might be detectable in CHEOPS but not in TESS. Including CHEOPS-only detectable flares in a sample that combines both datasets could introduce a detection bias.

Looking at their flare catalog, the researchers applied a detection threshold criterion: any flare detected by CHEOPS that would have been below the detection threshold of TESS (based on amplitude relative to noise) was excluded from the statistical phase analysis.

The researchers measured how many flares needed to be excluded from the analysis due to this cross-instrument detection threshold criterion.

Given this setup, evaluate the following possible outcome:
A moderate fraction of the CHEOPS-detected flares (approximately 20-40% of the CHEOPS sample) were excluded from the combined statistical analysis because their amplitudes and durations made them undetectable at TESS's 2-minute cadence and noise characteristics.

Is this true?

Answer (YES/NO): YES